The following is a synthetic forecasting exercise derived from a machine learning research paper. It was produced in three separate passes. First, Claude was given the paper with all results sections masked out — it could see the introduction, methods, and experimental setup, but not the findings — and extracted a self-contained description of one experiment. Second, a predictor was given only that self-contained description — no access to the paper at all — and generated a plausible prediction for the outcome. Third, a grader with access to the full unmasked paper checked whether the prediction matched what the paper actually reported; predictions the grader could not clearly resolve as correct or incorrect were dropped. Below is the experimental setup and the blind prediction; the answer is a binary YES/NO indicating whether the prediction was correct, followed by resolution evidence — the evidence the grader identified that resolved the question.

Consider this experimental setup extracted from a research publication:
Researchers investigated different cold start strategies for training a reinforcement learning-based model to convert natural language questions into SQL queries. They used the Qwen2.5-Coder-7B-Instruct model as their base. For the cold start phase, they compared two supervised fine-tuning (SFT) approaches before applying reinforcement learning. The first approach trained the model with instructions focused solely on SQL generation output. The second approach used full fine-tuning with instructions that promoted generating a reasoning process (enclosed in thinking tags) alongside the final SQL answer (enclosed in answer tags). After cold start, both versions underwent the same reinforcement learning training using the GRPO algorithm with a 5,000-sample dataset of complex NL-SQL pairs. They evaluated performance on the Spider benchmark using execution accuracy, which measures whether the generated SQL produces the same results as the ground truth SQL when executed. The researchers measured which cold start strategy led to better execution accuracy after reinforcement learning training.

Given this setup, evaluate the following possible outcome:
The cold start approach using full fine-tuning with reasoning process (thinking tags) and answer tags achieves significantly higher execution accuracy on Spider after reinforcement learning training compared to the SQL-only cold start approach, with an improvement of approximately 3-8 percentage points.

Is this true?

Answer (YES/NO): NO